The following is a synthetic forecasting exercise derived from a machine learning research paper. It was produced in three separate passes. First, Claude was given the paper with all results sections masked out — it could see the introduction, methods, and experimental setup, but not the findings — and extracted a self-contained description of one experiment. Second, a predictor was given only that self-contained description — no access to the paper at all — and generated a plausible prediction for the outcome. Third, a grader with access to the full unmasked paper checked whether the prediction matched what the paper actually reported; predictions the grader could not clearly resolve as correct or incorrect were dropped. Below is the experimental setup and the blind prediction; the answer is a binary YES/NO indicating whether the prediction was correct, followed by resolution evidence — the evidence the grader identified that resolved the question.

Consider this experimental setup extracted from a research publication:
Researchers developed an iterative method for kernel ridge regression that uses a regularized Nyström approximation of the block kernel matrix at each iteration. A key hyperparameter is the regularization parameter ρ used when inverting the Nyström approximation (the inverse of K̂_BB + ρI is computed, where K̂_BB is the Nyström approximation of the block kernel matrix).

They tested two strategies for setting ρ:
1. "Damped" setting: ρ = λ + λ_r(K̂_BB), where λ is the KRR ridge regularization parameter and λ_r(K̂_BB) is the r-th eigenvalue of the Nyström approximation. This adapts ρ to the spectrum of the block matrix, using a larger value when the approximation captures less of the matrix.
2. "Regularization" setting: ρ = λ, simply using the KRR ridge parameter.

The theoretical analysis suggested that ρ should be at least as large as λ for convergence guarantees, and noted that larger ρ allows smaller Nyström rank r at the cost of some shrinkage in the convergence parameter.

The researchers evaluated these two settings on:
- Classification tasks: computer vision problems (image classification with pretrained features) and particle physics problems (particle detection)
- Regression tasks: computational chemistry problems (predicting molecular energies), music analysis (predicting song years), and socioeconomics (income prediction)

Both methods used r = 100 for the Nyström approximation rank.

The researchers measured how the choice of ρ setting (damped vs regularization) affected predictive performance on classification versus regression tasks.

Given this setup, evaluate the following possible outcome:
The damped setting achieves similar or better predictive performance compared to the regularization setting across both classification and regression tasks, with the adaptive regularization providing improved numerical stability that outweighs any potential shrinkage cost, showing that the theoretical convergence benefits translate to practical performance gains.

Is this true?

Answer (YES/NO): YES